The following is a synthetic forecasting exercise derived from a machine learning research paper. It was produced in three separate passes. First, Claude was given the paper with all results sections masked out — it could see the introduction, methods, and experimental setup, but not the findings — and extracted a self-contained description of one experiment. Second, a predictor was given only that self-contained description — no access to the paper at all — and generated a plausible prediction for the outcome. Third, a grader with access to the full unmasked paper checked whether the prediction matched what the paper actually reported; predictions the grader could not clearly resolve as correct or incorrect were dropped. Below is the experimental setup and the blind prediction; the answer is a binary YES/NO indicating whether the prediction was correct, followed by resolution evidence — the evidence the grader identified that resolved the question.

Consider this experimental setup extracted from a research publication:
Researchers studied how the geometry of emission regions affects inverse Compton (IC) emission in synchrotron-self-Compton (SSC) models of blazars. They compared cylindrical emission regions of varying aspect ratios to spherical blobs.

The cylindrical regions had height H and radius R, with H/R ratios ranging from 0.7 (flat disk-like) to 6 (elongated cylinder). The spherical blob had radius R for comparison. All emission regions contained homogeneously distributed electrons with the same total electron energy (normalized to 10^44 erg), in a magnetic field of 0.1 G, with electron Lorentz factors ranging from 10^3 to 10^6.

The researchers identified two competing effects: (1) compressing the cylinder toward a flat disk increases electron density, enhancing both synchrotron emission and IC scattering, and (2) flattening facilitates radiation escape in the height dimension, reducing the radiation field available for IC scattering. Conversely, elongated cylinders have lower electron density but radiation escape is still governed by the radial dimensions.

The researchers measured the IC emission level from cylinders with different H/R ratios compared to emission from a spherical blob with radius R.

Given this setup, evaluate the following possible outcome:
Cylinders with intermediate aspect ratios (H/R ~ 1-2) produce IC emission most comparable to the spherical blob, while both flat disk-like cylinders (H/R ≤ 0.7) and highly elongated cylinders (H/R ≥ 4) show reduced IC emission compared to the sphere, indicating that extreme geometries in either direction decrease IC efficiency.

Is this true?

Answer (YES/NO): NO